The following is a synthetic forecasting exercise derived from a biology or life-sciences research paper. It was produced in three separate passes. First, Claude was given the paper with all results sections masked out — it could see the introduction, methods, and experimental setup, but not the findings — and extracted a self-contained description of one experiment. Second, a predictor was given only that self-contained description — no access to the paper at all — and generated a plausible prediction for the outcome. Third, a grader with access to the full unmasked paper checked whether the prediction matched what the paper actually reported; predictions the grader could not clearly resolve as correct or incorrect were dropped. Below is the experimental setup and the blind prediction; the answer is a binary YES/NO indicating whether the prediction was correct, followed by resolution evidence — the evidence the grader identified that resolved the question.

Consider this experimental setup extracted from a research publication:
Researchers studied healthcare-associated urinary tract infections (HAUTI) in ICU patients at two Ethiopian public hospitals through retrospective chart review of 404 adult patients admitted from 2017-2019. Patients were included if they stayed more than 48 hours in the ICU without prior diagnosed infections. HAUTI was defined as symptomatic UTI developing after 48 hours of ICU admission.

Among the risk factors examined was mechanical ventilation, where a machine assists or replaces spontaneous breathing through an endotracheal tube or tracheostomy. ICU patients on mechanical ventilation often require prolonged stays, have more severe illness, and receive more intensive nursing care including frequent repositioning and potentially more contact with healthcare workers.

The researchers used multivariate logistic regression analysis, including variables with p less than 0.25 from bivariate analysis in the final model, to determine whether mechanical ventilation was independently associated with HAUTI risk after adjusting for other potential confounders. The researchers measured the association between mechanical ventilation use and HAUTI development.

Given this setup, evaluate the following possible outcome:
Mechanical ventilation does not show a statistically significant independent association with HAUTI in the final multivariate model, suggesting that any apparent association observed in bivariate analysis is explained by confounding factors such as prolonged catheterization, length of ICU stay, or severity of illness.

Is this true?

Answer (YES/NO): NO